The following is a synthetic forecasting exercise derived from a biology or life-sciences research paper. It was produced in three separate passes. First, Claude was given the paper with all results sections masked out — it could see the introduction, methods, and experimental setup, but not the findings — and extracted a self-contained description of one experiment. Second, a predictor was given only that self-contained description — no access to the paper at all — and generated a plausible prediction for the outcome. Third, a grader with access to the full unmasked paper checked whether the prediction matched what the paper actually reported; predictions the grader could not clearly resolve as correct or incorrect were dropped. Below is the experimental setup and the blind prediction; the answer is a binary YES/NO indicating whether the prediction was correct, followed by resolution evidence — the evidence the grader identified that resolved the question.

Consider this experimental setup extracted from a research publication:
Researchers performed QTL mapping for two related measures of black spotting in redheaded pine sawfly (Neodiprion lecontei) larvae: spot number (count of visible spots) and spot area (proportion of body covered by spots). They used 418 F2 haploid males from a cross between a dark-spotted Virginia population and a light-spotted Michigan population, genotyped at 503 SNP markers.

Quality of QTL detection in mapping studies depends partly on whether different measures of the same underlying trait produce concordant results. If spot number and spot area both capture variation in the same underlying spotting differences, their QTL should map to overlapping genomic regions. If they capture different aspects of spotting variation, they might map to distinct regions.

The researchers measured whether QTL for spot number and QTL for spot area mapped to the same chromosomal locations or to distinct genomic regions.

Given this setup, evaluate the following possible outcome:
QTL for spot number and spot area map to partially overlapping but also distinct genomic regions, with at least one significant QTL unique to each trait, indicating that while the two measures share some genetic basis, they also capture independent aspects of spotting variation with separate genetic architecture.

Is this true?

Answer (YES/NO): NO